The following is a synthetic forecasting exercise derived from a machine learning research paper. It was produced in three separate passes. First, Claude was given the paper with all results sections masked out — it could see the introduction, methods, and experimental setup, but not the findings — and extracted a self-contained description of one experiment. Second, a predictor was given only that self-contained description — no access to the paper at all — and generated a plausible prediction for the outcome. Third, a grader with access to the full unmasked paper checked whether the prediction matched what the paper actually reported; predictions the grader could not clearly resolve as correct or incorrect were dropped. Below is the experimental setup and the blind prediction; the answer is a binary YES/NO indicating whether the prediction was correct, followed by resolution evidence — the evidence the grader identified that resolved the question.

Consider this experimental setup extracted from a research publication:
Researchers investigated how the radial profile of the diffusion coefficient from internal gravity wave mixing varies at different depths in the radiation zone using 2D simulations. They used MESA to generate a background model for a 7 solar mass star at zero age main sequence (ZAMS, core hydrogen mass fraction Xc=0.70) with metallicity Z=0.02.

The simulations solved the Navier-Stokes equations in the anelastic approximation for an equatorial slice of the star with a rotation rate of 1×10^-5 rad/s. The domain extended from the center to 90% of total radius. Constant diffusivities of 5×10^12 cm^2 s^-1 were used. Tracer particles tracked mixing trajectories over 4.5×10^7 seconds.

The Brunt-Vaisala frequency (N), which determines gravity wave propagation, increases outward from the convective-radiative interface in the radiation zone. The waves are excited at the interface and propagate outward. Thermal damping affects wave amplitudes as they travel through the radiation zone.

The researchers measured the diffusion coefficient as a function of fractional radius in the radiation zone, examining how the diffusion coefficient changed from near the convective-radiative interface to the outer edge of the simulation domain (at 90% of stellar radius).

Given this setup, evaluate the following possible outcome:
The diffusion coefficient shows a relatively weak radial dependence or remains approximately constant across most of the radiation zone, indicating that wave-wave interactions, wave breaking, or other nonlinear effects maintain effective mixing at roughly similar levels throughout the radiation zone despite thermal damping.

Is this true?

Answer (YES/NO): NO